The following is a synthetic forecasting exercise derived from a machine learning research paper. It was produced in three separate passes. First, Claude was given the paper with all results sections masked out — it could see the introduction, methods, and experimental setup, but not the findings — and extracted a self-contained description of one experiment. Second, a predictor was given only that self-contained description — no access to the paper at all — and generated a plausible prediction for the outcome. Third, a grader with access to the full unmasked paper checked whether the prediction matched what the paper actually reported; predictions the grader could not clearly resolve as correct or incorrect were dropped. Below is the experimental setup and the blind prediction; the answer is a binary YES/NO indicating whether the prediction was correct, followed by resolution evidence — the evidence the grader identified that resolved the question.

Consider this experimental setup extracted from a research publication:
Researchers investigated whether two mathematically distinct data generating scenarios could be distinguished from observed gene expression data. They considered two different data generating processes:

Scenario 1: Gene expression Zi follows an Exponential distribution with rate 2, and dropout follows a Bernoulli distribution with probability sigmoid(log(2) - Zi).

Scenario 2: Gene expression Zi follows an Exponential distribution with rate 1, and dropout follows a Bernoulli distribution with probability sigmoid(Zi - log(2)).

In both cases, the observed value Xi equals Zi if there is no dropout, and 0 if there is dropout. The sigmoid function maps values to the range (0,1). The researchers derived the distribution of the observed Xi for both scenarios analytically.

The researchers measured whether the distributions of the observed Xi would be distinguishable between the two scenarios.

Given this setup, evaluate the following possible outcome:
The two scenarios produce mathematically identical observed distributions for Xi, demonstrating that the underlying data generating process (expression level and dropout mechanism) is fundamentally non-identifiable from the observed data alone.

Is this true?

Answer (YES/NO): YES